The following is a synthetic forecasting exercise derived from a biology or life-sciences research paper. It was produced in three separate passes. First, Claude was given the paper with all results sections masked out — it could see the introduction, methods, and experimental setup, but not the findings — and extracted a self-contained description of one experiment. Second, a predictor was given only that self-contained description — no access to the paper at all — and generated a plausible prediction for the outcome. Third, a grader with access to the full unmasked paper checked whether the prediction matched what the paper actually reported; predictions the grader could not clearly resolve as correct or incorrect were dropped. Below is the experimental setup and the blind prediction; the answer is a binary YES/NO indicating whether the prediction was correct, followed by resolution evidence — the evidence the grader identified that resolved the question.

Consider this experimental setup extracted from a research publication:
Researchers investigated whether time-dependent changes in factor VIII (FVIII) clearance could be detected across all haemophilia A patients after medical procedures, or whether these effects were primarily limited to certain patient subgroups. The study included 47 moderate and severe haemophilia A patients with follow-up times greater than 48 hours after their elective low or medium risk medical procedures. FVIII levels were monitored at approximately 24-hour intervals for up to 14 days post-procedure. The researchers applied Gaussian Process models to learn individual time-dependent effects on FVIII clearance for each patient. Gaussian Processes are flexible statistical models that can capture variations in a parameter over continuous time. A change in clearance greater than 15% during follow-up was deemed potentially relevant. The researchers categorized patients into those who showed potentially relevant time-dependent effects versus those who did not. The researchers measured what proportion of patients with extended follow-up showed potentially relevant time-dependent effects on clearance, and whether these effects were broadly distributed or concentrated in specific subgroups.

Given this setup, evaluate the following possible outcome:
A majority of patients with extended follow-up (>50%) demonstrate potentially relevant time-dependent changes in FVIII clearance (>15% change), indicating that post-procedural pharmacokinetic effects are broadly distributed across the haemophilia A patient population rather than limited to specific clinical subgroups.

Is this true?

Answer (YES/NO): NO